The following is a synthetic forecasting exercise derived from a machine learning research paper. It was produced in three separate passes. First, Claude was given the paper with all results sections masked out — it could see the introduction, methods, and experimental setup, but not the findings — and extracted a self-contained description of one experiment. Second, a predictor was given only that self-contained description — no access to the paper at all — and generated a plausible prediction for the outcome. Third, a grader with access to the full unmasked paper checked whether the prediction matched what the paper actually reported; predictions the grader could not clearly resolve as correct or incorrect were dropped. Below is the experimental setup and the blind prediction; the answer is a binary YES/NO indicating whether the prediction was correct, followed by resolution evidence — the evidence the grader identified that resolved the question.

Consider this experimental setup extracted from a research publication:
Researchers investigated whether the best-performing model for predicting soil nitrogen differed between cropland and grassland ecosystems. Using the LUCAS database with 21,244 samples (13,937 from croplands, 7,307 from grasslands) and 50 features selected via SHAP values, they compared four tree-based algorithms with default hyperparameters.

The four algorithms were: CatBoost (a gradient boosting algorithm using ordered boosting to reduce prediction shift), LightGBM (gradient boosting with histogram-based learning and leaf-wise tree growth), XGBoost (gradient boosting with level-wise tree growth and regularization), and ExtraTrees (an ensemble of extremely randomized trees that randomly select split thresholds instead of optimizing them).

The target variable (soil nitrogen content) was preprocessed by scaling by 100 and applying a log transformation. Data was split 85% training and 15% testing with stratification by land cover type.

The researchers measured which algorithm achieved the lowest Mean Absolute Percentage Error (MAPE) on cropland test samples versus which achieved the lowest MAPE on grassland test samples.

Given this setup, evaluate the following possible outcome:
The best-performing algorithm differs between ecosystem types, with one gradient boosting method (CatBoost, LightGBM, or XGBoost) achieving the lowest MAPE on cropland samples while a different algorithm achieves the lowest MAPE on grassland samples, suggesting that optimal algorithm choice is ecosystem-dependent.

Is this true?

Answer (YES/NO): YES